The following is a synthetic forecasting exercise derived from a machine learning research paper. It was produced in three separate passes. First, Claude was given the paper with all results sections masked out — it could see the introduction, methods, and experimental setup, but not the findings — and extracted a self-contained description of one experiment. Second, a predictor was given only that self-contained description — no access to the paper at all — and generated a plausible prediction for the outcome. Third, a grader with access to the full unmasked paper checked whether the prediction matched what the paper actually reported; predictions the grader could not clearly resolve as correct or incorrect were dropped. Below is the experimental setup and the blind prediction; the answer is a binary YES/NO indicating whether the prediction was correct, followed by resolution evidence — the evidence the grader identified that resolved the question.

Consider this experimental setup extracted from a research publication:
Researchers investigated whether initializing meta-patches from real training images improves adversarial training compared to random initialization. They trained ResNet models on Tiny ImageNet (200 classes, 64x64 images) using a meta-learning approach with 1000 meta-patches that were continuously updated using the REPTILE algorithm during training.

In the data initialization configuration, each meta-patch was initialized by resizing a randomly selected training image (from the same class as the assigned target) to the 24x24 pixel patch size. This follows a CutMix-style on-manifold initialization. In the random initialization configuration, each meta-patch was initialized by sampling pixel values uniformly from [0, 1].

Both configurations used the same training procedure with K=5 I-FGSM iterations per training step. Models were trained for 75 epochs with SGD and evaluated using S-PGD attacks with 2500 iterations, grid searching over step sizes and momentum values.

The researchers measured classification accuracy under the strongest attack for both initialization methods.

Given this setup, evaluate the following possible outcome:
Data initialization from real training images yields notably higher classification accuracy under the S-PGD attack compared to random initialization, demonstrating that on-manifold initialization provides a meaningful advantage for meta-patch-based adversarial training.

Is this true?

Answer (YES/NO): YES